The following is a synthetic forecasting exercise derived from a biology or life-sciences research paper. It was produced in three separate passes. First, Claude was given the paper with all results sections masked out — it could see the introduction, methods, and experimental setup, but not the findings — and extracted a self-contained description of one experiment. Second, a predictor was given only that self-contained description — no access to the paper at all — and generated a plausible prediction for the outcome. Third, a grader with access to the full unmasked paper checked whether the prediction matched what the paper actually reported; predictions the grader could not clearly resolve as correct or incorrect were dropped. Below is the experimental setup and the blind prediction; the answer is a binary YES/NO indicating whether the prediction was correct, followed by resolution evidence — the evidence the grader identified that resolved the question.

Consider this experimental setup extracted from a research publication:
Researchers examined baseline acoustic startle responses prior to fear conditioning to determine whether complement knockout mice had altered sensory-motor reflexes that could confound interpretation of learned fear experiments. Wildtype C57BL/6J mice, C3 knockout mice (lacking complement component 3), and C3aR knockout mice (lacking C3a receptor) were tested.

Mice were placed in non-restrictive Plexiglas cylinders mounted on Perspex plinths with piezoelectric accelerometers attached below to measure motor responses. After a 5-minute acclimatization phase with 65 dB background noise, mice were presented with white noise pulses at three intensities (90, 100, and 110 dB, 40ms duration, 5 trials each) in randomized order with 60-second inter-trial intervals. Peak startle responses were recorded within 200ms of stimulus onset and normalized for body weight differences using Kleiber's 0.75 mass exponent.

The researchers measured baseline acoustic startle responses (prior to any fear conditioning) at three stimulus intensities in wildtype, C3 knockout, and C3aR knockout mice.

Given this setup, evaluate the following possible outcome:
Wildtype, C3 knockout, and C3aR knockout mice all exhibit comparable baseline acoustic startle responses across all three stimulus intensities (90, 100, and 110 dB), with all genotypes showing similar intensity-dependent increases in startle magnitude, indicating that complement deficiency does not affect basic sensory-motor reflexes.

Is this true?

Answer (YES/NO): NO